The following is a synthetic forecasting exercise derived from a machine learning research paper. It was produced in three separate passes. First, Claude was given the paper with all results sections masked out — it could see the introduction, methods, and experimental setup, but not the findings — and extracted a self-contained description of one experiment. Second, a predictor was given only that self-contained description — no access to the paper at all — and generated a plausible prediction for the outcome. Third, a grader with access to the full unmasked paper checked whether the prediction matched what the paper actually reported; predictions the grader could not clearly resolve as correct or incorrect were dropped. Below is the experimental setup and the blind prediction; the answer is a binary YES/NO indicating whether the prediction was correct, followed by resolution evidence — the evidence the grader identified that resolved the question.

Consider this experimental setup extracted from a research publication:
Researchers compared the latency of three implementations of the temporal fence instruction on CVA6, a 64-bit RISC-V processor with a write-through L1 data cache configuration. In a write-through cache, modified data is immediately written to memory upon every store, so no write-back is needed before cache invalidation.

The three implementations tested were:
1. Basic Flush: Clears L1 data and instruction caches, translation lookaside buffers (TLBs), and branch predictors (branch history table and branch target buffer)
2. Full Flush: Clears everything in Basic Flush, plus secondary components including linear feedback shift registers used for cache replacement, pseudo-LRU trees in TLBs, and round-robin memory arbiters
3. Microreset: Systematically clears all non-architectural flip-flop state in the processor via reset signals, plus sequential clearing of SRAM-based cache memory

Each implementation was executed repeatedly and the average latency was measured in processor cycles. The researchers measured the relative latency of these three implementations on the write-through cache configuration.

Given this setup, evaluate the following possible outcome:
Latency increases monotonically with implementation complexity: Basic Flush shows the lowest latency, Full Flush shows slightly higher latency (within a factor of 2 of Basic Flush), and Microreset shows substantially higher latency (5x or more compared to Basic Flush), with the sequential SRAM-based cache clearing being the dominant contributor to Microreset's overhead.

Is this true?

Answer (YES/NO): NO